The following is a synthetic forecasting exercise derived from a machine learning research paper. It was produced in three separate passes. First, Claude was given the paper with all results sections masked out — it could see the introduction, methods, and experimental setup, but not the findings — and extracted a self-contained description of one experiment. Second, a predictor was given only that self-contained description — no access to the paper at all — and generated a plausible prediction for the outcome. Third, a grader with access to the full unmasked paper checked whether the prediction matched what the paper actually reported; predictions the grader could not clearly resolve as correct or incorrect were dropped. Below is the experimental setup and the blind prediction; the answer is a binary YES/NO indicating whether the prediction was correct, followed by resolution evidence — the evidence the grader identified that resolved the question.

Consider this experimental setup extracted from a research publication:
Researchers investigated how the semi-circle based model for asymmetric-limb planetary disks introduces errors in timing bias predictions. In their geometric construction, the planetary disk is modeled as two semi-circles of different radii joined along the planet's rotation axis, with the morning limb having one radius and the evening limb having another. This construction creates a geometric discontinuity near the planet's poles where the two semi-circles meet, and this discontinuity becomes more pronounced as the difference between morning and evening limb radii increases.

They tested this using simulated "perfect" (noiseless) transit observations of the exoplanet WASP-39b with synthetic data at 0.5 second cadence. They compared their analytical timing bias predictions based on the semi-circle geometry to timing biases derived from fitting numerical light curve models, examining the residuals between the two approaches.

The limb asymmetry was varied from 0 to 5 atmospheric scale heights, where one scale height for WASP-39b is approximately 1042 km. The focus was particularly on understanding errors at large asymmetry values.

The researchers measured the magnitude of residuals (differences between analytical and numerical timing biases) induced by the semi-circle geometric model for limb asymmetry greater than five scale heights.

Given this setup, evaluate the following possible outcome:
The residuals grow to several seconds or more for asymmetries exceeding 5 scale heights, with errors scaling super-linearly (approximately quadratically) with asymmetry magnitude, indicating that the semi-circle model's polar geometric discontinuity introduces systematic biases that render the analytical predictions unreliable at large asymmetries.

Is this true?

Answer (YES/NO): NO